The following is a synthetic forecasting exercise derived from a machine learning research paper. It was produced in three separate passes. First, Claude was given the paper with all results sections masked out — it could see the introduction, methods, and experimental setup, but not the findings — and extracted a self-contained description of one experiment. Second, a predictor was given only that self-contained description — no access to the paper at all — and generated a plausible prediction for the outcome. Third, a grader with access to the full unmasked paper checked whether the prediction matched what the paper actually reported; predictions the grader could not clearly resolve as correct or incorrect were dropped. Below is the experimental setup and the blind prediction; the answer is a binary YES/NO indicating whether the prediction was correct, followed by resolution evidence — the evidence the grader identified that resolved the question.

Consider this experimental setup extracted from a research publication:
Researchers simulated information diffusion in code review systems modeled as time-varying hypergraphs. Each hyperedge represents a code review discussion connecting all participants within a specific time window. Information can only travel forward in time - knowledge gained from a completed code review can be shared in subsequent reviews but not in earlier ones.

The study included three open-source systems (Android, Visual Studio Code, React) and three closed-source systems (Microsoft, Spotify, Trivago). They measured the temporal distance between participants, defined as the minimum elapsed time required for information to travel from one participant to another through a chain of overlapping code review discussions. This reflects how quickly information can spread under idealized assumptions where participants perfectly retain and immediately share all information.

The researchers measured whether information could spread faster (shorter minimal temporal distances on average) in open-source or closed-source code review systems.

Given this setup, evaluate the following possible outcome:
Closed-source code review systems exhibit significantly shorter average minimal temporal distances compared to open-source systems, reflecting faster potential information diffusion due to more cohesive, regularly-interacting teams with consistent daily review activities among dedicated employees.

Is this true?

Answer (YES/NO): NO